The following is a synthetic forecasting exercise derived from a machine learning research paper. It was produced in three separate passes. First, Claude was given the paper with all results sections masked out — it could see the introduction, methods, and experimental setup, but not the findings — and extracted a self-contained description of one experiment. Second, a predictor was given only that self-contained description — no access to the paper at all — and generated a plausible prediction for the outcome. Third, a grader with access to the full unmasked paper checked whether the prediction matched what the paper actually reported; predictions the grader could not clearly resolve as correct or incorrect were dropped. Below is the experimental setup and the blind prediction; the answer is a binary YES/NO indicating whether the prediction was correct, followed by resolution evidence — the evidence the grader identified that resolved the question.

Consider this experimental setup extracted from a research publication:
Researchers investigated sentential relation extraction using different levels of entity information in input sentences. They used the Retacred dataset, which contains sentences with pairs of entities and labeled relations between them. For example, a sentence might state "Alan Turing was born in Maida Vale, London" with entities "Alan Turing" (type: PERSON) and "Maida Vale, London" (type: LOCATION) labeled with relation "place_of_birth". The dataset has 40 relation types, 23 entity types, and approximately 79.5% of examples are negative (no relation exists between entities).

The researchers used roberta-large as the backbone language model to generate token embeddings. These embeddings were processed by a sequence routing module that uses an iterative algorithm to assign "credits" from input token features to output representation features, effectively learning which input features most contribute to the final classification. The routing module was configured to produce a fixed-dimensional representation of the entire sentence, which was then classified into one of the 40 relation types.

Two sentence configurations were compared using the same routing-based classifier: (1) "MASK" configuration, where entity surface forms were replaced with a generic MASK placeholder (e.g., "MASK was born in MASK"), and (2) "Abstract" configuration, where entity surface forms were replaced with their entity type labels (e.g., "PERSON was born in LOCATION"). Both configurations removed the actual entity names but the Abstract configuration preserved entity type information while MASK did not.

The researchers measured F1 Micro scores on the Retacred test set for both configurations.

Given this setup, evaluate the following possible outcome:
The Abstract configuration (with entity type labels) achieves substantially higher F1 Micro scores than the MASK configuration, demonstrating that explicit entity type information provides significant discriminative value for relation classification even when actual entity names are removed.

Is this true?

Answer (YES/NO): NO